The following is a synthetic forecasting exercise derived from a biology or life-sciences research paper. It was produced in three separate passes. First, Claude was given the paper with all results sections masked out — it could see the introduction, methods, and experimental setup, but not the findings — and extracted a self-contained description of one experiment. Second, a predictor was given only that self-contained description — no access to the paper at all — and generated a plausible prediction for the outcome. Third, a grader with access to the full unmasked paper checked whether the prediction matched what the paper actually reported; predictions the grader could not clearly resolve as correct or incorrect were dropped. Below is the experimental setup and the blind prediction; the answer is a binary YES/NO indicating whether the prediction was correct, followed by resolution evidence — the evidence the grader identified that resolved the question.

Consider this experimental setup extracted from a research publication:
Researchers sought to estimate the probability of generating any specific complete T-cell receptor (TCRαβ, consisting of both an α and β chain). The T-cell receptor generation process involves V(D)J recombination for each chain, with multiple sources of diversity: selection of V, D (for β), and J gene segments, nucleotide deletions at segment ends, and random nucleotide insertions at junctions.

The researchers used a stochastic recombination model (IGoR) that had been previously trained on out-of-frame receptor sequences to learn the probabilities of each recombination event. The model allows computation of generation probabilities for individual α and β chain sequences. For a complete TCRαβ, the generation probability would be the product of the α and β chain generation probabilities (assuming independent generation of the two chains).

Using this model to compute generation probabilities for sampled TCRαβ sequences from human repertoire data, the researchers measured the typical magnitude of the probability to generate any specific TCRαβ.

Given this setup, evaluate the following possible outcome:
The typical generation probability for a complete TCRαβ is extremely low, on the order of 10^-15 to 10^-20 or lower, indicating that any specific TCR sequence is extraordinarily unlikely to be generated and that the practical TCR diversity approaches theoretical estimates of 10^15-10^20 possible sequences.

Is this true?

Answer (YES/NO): YES